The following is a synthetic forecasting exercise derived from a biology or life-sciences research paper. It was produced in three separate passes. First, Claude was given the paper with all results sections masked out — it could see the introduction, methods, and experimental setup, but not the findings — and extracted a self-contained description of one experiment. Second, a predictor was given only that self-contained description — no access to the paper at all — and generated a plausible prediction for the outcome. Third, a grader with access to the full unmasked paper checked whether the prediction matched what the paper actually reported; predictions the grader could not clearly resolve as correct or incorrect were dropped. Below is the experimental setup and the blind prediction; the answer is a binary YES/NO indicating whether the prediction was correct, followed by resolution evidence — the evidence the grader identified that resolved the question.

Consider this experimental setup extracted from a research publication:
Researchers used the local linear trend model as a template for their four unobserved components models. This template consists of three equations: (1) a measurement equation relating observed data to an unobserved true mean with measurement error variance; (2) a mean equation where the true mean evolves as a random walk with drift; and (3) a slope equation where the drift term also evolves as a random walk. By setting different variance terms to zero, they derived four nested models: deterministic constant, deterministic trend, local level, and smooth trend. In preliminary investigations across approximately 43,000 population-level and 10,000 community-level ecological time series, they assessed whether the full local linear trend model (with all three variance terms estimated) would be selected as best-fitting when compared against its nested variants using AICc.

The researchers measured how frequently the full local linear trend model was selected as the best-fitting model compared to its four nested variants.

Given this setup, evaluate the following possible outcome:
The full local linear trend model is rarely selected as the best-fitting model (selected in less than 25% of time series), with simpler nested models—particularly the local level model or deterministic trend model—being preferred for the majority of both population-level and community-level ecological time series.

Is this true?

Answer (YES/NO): NO